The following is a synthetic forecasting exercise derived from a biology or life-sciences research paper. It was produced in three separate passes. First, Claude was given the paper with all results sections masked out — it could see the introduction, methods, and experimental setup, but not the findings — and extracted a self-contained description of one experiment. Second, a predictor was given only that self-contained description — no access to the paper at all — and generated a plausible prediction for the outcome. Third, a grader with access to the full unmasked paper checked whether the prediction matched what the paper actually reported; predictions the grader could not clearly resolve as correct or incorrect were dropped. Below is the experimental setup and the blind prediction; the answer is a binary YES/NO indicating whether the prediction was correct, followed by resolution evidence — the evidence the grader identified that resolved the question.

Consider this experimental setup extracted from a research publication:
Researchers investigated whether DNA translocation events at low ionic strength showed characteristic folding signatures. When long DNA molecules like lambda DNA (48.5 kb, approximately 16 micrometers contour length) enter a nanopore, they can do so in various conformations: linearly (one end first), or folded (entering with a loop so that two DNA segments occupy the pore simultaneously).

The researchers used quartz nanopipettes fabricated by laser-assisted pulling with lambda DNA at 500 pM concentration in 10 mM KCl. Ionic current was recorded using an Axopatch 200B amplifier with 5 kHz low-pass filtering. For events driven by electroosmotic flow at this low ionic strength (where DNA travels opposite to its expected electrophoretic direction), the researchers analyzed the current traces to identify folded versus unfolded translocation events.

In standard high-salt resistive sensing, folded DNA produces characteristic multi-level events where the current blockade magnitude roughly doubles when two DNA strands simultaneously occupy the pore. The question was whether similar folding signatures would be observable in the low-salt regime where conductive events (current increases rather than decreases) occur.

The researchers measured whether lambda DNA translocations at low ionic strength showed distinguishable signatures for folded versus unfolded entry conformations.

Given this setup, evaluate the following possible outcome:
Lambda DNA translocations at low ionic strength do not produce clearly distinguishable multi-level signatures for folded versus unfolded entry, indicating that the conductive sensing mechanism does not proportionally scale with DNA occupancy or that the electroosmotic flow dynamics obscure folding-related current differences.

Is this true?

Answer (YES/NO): NO